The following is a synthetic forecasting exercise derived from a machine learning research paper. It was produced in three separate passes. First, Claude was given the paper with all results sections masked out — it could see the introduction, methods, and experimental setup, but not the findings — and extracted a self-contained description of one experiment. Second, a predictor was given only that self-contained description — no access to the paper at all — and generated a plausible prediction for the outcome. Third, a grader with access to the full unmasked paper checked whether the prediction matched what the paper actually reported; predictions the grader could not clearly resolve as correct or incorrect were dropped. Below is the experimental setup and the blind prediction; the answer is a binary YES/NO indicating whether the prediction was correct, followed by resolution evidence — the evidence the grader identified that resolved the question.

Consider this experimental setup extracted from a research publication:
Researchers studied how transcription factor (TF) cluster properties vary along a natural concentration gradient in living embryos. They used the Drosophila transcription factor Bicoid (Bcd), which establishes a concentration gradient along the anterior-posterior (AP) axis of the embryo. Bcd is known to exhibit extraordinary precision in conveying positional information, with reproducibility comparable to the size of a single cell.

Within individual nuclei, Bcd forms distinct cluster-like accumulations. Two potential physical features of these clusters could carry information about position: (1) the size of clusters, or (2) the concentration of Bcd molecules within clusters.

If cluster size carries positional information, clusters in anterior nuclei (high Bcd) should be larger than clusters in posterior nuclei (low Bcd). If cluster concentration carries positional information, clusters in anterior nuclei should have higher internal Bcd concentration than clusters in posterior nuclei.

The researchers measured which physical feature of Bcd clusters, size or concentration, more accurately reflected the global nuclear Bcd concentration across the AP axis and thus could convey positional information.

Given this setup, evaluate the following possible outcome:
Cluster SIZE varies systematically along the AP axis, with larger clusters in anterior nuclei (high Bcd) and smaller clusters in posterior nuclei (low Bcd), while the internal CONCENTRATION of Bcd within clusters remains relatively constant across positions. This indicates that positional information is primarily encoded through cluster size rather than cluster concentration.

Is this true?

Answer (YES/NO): NO